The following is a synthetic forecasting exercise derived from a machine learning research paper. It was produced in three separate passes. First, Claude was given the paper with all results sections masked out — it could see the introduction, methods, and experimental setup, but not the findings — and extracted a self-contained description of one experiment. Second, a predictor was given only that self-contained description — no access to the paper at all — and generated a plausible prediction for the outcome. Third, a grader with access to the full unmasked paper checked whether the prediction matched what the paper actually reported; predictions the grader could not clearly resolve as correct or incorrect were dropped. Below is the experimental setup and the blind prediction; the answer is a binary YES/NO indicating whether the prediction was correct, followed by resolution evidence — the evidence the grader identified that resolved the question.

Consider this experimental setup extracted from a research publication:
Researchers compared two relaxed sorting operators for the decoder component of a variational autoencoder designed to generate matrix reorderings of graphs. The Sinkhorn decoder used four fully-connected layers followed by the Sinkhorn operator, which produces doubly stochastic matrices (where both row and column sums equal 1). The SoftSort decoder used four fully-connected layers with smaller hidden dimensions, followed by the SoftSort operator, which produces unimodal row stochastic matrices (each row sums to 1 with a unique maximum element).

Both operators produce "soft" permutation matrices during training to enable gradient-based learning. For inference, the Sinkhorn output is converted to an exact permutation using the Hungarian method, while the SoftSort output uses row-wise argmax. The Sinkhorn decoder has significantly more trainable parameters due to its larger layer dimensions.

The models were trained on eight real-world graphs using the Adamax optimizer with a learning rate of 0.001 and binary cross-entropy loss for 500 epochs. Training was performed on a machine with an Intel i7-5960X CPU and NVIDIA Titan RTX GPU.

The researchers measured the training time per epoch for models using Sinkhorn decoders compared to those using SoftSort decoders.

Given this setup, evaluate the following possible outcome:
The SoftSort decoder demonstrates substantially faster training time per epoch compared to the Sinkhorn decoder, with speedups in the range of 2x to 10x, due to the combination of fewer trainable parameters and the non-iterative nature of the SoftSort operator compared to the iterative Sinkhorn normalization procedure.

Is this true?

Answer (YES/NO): YES